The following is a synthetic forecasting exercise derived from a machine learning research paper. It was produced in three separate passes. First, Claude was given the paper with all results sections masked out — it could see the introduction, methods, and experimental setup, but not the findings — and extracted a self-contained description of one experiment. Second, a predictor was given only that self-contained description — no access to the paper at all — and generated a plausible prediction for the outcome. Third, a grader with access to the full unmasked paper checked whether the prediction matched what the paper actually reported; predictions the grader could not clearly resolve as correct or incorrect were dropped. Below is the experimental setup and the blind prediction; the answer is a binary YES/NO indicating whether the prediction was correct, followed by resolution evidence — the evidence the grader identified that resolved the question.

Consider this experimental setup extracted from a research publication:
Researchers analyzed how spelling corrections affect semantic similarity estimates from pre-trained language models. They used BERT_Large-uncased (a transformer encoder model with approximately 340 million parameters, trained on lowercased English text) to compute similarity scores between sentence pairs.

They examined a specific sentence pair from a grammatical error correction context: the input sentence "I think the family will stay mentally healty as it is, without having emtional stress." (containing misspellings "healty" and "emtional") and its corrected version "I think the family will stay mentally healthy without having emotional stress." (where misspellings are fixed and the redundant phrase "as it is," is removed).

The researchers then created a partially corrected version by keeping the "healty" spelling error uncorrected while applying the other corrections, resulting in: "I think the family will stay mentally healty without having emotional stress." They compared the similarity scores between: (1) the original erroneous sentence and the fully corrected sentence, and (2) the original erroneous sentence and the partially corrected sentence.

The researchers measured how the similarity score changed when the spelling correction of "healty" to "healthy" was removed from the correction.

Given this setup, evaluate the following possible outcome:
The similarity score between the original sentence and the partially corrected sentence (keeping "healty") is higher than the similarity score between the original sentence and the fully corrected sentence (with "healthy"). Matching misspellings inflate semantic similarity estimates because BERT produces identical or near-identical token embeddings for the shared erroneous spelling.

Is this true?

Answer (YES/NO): YES